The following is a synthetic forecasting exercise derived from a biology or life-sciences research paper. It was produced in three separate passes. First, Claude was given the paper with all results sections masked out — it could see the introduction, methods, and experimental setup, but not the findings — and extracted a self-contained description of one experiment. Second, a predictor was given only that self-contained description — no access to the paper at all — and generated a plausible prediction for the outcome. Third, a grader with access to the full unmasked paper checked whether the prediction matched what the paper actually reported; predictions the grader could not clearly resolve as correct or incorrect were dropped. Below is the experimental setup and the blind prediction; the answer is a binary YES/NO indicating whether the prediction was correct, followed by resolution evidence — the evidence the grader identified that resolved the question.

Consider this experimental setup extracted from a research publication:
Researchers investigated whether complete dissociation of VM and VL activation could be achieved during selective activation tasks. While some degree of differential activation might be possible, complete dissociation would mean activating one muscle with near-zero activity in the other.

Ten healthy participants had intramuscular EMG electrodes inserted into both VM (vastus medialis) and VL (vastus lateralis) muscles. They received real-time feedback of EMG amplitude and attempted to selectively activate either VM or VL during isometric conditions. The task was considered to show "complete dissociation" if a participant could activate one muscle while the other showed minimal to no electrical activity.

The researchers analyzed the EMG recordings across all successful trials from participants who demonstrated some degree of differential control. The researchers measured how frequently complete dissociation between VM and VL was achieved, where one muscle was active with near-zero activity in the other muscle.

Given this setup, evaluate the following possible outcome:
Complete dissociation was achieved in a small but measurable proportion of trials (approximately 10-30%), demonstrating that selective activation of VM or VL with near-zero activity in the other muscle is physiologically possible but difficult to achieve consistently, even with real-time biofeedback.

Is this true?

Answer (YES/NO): YES